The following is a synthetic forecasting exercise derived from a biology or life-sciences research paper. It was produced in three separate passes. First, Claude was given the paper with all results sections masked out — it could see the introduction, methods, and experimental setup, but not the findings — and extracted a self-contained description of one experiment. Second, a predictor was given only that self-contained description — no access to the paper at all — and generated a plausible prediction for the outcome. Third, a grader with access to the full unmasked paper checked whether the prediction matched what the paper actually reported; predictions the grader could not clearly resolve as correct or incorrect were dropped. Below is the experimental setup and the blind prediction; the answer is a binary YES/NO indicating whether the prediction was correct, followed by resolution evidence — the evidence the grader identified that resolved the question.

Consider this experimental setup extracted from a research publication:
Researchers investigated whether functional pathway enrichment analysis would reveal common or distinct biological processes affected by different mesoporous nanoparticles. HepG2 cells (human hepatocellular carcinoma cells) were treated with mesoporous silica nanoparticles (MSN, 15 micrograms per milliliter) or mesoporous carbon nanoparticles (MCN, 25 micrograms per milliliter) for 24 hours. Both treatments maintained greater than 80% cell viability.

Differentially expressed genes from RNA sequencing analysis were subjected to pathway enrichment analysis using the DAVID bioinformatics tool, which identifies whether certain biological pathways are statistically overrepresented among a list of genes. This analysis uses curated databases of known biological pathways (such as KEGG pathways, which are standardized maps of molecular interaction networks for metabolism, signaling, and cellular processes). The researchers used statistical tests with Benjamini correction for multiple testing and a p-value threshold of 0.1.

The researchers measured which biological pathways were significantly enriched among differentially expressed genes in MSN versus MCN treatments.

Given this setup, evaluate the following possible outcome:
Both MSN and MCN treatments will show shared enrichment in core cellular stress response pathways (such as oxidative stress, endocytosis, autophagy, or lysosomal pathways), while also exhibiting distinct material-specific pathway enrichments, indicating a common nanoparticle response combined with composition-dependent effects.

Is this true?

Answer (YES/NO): NO